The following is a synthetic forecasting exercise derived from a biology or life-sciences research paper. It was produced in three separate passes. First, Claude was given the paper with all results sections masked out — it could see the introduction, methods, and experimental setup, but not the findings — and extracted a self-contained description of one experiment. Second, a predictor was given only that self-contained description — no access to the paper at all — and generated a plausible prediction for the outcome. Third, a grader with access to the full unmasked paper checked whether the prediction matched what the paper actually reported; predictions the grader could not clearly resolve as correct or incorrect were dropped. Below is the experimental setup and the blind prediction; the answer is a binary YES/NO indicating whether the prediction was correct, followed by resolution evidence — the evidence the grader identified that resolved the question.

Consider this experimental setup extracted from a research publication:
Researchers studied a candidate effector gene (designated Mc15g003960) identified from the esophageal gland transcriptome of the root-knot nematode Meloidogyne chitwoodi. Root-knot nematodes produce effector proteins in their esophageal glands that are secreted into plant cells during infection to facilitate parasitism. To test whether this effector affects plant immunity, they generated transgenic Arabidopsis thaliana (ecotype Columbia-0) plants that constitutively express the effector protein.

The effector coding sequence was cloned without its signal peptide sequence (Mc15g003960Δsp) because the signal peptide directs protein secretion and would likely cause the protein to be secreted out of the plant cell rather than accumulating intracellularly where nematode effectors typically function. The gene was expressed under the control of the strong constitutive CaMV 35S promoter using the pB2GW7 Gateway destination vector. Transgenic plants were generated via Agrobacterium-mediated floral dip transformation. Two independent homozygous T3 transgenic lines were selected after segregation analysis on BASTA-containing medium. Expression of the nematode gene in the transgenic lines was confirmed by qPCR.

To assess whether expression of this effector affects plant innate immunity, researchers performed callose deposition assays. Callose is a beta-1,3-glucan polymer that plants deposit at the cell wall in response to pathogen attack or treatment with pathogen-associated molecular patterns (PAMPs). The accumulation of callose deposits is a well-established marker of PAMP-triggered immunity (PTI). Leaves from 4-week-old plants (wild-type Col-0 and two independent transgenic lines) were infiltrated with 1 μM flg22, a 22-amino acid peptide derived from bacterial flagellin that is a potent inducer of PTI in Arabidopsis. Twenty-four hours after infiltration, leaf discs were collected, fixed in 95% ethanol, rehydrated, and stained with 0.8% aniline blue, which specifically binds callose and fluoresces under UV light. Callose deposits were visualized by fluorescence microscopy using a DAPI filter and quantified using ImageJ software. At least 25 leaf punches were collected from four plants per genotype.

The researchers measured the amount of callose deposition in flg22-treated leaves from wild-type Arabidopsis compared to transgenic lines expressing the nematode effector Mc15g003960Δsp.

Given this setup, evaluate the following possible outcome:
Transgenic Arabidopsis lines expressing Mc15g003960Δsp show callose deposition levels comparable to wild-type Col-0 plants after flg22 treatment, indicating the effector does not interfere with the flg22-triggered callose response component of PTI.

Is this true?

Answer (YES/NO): YES